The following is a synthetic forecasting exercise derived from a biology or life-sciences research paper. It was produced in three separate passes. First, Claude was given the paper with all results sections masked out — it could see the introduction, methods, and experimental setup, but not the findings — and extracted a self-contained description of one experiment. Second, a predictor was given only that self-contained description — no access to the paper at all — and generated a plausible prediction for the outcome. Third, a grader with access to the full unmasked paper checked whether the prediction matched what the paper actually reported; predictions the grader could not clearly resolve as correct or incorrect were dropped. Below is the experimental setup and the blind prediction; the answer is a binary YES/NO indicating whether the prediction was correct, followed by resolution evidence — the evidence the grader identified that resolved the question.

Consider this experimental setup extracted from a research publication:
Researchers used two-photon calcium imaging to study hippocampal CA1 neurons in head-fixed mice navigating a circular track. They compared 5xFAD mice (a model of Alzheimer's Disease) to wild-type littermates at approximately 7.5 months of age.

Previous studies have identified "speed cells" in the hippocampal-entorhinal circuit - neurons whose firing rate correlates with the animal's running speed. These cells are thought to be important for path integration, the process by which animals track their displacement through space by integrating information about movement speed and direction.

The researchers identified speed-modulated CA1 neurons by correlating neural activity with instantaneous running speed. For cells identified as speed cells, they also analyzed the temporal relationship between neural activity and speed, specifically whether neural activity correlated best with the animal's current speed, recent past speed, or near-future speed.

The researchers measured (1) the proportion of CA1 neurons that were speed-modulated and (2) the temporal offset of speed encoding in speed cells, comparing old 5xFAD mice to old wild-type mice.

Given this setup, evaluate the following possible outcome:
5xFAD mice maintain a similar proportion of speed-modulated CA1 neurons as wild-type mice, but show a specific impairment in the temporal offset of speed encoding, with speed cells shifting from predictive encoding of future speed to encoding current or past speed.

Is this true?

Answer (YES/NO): NO